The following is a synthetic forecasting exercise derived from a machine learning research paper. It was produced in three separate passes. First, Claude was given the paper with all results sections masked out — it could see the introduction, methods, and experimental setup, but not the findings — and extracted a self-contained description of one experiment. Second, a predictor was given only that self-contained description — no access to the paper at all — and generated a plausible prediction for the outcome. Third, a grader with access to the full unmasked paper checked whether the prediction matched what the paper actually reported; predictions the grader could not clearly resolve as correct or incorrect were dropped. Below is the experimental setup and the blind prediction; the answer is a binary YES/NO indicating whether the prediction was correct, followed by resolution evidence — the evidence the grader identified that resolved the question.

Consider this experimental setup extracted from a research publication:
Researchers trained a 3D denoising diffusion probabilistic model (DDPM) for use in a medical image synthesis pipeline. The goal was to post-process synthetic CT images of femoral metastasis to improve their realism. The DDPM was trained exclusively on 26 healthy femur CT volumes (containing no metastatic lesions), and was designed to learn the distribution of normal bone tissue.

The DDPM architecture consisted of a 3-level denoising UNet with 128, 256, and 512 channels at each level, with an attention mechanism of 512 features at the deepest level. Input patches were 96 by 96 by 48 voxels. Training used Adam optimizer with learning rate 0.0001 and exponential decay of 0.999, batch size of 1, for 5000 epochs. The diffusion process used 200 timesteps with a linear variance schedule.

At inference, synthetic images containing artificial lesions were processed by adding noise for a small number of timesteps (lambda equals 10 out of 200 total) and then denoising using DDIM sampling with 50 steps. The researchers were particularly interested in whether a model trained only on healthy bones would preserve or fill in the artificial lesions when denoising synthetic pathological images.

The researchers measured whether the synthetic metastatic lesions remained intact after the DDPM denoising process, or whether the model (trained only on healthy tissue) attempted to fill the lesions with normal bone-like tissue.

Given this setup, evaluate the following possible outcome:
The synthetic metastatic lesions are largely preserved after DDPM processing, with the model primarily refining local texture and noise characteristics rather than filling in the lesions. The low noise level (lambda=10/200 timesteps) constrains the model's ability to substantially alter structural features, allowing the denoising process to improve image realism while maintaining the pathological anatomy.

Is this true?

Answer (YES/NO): YES